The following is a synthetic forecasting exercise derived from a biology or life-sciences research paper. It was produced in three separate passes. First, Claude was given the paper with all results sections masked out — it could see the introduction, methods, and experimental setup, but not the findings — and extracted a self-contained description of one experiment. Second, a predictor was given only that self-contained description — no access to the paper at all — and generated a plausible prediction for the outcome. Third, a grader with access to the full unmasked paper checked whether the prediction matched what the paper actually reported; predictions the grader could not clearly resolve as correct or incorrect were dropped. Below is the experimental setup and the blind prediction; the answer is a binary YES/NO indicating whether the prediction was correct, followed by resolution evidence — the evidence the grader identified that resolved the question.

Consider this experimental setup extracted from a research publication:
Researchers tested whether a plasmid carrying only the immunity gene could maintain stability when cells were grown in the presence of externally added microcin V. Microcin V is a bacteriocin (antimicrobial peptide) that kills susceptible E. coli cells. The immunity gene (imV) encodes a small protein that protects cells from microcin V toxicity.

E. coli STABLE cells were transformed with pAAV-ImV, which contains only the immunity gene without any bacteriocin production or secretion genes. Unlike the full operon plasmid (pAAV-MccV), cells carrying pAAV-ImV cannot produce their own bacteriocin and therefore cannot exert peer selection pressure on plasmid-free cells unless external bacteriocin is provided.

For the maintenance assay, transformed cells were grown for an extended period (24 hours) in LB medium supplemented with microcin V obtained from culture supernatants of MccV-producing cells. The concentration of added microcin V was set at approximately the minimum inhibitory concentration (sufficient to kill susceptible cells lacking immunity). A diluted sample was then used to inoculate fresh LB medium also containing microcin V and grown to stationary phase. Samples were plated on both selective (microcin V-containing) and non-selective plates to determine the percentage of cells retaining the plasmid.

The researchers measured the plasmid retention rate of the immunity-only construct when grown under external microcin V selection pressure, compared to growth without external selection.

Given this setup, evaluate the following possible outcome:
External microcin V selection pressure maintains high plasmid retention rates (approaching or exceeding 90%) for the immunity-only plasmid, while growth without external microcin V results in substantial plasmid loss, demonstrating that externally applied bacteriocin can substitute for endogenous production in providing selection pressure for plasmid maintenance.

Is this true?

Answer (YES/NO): NO